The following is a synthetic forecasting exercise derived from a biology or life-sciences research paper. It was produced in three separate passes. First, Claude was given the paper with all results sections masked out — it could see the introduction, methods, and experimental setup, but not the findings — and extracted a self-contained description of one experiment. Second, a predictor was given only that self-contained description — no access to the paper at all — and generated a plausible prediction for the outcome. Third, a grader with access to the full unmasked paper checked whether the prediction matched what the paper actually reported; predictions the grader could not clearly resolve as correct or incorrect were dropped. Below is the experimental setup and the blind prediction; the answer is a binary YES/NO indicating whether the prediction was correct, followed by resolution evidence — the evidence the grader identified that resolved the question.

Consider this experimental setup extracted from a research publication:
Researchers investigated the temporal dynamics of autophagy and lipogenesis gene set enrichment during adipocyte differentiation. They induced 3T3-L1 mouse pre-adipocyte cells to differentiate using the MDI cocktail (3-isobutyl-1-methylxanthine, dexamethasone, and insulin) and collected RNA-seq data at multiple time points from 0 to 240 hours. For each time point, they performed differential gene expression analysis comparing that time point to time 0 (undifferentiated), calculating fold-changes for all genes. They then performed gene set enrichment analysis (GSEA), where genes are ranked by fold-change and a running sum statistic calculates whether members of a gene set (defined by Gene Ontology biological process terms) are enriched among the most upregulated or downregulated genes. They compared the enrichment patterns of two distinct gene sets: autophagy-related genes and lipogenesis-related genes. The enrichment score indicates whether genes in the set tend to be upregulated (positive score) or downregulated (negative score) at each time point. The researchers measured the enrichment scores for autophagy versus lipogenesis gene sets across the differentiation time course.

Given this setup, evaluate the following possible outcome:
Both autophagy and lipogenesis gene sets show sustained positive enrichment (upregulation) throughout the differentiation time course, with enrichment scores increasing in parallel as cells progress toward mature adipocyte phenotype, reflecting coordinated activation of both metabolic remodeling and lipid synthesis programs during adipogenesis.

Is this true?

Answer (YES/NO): NO